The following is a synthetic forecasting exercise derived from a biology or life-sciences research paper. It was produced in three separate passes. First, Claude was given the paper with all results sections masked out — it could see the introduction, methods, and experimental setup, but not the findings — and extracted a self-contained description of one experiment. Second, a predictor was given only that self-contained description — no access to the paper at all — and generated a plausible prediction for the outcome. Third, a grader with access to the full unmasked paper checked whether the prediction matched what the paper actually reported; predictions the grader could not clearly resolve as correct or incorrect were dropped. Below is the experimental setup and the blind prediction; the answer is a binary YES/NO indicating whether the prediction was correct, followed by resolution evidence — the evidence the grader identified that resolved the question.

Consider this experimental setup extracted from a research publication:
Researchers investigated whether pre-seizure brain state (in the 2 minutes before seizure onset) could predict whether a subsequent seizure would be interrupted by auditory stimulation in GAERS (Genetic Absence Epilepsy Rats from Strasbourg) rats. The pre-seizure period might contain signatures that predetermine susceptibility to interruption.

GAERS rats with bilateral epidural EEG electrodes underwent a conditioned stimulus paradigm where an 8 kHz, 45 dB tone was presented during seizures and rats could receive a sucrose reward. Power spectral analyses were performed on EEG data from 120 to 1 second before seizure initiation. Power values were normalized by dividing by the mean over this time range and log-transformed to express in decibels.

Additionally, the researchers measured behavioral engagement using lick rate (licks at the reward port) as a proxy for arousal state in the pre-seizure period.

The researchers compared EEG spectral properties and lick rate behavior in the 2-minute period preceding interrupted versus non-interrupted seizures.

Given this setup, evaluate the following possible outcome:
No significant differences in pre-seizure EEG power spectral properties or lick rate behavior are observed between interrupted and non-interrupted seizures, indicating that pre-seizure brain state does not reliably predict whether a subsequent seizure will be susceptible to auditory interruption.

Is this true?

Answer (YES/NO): YES